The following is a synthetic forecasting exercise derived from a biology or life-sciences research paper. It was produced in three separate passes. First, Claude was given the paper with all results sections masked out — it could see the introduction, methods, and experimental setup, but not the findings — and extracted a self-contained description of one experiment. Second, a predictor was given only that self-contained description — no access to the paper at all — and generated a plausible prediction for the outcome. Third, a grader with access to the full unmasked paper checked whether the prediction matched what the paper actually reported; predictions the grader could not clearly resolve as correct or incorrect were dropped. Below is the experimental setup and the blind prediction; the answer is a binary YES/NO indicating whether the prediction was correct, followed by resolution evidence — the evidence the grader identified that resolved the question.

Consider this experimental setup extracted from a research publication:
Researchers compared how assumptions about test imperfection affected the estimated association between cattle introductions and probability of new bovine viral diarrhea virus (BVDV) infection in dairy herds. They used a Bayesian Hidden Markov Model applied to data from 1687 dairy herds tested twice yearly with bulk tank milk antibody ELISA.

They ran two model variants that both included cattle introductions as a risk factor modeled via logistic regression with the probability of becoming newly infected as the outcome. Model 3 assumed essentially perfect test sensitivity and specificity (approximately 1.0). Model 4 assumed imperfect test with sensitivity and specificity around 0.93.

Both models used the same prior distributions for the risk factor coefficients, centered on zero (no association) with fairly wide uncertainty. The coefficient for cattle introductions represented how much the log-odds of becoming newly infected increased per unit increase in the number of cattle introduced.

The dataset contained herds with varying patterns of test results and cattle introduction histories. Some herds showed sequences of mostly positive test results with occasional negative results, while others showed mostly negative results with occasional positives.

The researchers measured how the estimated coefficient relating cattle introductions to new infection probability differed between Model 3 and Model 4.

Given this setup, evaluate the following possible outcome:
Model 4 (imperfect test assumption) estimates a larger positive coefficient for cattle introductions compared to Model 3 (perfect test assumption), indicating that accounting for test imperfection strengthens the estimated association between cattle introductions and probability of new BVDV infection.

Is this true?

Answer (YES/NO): NO